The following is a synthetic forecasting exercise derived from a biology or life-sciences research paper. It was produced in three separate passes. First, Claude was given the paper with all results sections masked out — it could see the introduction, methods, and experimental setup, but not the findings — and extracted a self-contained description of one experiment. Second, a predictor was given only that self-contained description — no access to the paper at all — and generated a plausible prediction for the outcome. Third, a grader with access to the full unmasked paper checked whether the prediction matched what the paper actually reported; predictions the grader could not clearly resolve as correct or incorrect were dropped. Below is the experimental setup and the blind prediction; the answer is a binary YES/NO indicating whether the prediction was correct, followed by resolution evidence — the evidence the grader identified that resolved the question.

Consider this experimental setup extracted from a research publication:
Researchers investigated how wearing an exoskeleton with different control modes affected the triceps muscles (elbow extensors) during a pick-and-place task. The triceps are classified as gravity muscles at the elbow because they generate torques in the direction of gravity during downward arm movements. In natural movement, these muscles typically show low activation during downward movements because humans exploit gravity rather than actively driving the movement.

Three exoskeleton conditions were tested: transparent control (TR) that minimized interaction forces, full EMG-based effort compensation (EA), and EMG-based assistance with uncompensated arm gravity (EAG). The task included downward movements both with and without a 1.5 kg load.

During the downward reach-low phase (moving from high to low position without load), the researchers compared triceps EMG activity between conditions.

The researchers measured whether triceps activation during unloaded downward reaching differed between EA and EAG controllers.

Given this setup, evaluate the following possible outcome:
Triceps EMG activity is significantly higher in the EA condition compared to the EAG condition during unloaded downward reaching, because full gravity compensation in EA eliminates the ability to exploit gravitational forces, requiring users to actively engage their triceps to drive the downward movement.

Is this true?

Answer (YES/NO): YES